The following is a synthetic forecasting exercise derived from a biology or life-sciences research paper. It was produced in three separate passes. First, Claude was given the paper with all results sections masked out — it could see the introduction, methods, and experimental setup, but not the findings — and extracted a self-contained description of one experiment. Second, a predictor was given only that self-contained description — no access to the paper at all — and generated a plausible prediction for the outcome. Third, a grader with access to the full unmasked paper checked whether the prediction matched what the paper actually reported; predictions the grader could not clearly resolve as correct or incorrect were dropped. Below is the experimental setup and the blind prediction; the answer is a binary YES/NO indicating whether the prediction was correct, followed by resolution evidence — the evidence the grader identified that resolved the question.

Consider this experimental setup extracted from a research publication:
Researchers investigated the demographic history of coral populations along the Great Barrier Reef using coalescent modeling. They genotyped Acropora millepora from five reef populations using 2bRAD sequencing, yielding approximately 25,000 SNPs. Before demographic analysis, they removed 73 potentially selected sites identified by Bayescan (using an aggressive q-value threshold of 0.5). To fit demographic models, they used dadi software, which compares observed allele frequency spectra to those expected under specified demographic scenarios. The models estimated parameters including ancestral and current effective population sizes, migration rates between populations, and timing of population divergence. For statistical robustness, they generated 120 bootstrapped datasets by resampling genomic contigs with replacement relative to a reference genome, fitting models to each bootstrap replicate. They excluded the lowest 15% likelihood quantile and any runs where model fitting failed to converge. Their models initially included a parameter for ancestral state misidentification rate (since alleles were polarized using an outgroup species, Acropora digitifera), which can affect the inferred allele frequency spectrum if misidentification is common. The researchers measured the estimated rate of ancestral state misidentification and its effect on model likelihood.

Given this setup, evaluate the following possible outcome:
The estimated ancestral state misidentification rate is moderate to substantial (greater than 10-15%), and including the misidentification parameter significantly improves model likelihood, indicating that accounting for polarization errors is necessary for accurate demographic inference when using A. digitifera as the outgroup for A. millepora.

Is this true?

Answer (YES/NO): NO